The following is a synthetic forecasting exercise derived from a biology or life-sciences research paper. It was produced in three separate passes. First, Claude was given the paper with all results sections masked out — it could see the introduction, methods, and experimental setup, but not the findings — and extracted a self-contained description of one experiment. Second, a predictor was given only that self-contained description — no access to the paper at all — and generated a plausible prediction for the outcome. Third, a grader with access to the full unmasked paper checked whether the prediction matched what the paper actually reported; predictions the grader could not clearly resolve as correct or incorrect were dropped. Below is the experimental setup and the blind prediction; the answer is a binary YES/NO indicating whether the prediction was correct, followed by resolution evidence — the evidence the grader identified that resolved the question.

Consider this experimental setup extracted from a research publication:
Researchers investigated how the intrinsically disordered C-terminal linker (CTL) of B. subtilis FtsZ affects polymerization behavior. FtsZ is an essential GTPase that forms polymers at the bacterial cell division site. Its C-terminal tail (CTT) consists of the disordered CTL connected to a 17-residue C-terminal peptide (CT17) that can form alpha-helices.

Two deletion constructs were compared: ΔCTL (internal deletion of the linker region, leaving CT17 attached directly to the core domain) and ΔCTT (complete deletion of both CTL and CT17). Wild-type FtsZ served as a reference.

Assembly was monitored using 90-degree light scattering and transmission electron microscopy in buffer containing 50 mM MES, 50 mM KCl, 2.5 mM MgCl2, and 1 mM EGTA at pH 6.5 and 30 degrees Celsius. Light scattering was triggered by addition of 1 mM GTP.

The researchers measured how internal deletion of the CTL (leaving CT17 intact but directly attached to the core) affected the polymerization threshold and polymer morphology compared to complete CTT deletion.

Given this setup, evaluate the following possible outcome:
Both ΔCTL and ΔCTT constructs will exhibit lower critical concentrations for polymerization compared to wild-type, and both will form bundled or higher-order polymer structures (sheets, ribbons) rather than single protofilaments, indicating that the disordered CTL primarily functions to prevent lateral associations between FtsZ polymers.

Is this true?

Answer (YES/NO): NO